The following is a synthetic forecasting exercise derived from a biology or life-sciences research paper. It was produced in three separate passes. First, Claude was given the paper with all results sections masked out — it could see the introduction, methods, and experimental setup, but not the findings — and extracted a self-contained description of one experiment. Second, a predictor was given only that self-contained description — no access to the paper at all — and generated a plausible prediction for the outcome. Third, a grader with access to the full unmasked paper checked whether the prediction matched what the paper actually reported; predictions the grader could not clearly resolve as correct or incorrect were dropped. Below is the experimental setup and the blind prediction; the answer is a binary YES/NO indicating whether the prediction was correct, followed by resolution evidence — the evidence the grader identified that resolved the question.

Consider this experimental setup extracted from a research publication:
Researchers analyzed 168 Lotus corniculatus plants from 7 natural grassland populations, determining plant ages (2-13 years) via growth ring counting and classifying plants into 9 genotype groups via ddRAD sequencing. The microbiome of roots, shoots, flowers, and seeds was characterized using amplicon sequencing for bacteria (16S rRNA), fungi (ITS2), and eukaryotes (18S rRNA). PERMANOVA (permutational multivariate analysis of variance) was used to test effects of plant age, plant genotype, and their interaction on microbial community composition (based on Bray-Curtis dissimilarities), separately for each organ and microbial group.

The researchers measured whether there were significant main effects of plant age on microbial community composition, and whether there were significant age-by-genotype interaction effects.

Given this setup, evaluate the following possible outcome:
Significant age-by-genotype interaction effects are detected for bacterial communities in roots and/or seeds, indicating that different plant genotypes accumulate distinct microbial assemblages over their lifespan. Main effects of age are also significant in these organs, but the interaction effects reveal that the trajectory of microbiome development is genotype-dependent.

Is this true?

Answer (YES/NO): NO